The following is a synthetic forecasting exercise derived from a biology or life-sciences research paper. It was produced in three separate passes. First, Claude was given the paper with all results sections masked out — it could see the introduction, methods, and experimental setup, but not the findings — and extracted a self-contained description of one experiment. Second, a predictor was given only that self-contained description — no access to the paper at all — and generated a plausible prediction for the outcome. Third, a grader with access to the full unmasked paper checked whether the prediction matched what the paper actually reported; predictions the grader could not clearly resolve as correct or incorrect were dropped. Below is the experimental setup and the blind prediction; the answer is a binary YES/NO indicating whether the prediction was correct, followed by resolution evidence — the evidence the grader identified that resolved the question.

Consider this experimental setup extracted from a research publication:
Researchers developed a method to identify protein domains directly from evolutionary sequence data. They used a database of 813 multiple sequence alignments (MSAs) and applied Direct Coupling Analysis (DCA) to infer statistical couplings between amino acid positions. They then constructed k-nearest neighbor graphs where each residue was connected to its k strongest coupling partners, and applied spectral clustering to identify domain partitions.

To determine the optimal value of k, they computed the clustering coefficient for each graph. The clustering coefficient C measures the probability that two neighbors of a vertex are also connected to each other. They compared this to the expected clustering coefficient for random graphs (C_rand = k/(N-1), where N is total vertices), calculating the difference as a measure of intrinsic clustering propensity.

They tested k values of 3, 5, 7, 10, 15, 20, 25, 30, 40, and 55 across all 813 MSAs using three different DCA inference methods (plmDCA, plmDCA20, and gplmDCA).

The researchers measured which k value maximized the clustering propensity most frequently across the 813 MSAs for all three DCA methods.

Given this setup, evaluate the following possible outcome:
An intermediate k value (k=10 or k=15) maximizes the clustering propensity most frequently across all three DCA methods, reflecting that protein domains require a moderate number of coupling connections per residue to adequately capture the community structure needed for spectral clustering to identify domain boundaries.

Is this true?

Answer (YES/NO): NO